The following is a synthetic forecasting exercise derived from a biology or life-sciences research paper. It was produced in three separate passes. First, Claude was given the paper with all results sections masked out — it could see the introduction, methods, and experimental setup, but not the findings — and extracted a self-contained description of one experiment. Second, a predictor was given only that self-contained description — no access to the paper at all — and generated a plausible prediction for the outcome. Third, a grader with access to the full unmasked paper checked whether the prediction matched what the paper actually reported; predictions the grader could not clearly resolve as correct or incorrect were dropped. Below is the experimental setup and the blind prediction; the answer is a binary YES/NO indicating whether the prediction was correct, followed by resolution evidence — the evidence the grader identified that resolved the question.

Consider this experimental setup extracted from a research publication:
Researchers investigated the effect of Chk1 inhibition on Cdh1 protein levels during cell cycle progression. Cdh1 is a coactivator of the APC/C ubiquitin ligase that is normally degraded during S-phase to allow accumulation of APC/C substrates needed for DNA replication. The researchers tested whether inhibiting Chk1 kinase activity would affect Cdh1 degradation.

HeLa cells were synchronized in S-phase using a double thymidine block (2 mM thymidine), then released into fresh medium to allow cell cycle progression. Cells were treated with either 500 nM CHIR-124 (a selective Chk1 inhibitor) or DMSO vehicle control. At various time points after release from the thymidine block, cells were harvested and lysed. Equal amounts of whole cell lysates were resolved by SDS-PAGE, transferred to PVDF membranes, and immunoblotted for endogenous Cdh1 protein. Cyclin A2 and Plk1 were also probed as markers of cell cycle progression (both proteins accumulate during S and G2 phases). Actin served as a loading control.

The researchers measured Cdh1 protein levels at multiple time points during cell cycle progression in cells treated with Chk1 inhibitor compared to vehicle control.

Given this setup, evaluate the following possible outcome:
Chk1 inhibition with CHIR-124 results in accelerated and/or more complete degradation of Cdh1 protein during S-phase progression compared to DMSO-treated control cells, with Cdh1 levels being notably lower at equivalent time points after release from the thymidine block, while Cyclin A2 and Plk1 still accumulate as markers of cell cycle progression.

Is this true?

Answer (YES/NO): NO